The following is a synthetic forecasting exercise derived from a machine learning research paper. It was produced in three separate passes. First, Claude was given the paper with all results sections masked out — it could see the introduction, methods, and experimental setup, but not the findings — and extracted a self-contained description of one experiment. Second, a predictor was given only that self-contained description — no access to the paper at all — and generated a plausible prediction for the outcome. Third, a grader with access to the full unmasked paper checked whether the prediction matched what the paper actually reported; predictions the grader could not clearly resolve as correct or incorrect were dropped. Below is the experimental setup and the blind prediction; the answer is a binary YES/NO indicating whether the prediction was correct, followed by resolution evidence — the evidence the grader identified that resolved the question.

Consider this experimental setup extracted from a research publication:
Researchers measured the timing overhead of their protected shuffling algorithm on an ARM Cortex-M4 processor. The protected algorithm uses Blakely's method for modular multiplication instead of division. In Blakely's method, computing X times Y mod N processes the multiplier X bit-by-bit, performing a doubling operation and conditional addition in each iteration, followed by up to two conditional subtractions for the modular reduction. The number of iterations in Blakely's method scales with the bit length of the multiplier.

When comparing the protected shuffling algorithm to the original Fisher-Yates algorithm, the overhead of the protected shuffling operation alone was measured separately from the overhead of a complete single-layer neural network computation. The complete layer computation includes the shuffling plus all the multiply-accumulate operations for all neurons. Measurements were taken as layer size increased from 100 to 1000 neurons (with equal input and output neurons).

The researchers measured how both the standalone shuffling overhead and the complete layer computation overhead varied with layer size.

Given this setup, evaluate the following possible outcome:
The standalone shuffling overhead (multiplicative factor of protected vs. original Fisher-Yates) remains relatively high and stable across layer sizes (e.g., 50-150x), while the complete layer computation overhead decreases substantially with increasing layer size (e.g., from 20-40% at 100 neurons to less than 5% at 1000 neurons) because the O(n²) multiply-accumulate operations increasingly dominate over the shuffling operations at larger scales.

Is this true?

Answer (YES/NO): NO